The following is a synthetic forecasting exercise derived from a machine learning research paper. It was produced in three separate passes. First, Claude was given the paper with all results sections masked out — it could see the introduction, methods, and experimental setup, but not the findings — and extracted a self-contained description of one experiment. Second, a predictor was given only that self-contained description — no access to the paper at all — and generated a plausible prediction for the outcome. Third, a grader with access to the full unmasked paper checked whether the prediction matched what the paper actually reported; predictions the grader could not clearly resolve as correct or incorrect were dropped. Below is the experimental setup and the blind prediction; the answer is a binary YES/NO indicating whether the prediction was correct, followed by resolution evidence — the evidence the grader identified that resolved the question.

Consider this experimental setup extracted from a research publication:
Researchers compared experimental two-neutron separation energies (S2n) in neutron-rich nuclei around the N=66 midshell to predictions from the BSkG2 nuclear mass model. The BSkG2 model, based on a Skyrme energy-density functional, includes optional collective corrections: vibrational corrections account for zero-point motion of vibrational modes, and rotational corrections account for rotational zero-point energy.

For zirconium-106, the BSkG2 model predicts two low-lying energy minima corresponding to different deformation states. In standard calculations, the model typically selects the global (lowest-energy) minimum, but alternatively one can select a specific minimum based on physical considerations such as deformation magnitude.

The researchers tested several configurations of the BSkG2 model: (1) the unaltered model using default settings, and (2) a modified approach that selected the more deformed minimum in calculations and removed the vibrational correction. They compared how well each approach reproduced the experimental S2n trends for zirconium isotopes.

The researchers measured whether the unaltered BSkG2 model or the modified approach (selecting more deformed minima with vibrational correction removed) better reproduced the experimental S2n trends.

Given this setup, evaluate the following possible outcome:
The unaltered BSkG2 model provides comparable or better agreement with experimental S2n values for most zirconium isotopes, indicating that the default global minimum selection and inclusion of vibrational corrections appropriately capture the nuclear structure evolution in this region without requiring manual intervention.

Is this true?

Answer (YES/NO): NO